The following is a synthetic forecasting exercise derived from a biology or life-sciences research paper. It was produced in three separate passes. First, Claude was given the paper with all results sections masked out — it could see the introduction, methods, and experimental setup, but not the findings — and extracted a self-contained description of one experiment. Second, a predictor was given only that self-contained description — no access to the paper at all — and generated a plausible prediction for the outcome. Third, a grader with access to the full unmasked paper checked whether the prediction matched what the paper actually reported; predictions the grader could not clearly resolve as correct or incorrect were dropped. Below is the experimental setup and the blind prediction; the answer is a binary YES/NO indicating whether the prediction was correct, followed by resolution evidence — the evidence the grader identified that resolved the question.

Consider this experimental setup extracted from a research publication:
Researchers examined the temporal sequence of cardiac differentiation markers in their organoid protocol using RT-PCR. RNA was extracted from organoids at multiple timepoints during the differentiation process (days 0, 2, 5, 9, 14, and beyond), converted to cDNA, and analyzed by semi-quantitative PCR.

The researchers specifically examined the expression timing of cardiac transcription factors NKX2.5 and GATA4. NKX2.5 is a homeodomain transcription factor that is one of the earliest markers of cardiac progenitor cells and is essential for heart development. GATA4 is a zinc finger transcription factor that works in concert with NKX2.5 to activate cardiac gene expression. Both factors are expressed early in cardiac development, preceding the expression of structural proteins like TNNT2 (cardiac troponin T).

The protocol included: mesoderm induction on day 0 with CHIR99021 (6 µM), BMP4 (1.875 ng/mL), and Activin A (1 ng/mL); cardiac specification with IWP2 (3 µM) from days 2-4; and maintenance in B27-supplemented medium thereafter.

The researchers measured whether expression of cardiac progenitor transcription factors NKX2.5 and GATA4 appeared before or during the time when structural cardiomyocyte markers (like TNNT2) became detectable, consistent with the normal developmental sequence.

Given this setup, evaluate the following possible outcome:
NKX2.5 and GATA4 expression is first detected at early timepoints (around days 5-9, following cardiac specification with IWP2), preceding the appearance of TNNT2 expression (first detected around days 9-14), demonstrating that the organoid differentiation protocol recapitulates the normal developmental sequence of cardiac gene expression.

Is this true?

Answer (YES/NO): NO